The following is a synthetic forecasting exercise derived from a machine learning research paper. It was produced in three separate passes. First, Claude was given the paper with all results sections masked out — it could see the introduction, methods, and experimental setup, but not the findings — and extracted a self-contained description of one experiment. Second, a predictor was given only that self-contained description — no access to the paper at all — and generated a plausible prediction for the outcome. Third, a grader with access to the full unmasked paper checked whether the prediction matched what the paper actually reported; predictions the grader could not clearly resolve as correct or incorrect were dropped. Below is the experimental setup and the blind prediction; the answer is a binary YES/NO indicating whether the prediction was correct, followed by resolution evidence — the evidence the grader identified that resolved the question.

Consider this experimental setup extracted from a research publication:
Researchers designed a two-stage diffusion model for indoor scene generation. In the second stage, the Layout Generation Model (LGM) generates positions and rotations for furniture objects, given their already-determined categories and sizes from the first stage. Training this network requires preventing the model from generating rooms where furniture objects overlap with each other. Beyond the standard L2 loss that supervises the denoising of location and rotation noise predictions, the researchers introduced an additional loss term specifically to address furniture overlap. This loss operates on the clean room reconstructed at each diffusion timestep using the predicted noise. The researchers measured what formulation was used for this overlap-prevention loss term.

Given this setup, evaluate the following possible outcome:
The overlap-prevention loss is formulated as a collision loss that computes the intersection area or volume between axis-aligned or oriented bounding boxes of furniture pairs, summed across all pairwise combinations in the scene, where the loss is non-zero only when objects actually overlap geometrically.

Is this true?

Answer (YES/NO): NO